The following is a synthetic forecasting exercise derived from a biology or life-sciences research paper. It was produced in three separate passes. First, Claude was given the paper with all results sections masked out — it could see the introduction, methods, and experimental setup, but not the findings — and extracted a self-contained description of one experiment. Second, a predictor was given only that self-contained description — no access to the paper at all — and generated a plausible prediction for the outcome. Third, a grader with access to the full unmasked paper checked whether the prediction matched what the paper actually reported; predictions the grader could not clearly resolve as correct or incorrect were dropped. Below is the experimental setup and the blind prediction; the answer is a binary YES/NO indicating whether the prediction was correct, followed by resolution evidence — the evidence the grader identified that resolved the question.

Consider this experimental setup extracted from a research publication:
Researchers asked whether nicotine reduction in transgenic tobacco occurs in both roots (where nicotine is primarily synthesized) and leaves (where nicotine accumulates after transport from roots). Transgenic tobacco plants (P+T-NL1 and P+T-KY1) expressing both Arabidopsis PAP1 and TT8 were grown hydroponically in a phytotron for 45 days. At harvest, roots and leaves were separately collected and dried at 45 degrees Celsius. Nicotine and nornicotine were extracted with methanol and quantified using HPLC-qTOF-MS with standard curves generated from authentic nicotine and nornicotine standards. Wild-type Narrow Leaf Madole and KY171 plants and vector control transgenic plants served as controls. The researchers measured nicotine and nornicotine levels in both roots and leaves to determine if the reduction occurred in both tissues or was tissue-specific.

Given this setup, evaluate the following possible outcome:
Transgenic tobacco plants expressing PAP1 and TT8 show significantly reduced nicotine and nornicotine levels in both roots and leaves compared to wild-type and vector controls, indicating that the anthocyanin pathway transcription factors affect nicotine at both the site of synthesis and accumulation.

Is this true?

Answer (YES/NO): YES